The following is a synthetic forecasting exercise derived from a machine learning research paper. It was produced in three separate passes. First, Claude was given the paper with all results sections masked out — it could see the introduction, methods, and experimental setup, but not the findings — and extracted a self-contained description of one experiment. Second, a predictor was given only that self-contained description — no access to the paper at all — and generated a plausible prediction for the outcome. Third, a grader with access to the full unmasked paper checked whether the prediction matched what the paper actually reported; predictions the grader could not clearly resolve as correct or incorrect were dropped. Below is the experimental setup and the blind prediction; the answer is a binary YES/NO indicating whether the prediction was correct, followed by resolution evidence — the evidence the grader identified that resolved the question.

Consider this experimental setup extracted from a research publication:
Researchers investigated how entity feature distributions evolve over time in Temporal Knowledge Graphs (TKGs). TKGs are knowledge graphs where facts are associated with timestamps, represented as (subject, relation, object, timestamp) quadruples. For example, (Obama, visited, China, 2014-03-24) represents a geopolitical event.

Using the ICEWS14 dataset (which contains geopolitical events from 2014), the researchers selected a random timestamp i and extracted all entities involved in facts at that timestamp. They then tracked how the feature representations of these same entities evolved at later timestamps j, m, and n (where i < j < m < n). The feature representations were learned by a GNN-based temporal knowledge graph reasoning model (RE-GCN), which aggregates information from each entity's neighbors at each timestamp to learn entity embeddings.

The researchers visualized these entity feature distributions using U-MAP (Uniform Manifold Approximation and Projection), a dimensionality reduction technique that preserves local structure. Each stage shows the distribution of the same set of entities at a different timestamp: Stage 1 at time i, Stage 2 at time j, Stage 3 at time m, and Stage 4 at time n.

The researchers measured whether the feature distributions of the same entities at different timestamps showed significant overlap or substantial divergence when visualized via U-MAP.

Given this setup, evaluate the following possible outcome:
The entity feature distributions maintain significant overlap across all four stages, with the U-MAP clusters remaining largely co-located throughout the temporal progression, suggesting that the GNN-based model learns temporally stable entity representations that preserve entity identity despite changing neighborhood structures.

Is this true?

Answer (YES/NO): NO